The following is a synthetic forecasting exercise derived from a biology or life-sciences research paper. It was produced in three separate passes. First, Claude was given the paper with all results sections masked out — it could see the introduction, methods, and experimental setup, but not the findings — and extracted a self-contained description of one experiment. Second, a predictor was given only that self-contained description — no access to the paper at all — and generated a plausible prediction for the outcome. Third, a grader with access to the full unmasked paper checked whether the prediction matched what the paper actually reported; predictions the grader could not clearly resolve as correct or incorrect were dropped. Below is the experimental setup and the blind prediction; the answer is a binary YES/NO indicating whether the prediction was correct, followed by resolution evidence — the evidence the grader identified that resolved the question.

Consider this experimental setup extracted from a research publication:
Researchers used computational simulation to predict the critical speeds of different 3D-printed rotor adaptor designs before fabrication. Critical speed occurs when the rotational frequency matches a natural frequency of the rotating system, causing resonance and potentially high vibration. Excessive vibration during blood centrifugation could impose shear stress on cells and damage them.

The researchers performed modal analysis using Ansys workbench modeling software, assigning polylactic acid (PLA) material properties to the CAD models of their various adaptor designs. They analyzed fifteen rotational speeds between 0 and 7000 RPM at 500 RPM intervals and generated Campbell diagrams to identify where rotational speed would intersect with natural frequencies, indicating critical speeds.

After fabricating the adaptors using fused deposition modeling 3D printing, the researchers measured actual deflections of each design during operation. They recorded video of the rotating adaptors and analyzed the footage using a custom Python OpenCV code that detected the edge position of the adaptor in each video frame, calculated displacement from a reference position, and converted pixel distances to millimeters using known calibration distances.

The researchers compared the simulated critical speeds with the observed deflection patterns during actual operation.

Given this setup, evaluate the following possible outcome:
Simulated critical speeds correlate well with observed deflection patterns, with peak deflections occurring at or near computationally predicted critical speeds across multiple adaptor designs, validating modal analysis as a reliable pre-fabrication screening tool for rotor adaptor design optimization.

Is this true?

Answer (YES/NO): YES